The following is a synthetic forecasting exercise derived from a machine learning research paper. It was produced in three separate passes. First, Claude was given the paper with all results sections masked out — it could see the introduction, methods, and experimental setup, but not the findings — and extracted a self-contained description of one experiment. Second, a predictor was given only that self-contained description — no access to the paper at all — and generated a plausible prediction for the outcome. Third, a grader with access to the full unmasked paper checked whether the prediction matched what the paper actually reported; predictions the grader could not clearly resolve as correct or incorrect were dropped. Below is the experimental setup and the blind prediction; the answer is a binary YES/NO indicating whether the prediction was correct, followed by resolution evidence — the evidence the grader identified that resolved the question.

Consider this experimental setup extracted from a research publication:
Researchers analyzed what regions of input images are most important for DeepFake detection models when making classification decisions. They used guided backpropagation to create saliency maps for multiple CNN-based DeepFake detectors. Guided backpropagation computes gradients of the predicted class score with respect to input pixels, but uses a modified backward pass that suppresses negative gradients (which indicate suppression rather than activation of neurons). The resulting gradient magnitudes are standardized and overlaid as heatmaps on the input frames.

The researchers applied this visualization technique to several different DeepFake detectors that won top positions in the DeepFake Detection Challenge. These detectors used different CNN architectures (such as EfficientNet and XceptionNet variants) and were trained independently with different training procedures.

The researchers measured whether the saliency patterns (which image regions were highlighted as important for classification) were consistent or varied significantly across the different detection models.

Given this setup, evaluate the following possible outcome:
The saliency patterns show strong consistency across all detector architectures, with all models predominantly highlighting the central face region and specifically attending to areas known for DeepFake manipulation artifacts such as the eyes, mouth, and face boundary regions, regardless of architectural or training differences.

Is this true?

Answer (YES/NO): YES